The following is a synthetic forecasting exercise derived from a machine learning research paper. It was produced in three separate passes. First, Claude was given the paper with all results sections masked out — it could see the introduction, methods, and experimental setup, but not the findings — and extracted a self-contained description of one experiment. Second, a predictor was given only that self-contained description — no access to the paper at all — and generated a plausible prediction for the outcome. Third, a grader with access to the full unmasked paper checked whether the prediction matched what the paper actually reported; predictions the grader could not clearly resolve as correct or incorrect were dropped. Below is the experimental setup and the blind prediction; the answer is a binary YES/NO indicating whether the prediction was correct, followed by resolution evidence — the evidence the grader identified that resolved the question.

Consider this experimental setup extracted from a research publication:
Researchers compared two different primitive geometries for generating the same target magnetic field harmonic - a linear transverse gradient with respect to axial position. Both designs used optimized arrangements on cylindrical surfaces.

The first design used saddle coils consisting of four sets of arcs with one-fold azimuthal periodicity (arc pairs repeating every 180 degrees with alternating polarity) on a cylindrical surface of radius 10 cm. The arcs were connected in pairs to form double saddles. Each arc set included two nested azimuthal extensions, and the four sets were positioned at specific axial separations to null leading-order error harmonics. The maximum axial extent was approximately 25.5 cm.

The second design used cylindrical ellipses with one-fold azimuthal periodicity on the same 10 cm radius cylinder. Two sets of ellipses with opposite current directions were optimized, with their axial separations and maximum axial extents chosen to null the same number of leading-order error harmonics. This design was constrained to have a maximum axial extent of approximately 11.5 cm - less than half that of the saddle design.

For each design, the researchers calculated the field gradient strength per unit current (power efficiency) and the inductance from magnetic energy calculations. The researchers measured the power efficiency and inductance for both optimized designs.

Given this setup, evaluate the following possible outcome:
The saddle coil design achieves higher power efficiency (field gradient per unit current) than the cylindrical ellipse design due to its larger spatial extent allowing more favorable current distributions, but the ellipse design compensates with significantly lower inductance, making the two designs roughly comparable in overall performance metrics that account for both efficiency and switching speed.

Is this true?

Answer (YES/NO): YES